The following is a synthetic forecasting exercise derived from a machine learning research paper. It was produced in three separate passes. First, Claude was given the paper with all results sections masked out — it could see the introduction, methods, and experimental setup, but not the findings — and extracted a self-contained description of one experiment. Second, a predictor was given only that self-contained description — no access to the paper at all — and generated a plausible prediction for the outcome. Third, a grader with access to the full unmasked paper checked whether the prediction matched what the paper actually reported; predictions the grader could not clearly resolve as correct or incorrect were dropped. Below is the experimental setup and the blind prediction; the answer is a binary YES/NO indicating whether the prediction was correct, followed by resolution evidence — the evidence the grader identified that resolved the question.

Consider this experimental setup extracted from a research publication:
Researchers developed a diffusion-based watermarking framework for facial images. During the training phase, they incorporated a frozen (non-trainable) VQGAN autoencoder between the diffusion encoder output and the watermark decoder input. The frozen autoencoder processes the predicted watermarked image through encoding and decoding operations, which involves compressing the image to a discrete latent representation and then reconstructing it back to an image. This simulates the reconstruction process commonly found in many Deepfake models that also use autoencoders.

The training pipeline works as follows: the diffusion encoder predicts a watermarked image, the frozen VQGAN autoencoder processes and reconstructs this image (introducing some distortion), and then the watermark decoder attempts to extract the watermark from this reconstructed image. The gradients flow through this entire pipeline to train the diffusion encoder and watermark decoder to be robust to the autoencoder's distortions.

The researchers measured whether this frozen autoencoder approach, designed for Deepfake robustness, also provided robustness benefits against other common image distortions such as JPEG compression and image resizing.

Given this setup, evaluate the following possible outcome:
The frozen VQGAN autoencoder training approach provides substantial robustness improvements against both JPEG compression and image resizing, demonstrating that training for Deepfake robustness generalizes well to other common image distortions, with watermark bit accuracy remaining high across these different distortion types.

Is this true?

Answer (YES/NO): YES